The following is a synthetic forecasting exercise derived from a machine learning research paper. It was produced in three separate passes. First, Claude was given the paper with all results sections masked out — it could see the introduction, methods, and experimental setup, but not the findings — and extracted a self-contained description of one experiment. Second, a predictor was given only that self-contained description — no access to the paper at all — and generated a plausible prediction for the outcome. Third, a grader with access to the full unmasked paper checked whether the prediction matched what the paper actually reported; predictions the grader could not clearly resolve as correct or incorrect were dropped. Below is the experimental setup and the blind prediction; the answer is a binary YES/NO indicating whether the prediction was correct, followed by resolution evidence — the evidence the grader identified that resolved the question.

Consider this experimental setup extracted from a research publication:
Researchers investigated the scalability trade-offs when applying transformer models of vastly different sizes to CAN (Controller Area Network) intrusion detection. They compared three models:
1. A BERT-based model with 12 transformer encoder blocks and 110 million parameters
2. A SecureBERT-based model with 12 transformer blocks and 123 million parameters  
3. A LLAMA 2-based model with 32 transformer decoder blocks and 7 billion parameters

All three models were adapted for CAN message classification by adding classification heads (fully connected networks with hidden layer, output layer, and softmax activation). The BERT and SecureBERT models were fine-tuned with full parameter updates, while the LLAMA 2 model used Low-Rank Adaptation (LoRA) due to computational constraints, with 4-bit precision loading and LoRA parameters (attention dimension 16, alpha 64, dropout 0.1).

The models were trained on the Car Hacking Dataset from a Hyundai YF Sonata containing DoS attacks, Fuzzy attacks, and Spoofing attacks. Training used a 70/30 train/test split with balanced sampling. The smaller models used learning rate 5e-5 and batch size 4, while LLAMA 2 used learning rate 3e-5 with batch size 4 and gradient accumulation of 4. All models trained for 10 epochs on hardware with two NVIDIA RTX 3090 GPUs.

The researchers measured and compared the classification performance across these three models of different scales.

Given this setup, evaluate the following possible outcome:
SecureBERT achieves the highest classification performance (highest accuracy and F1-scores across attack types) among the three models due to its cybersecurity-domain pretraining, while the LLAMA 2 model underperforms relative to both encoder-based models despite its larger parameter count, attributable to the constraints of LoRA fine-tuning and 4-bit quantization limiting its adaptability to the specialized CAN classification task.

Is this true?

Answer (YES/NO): NO